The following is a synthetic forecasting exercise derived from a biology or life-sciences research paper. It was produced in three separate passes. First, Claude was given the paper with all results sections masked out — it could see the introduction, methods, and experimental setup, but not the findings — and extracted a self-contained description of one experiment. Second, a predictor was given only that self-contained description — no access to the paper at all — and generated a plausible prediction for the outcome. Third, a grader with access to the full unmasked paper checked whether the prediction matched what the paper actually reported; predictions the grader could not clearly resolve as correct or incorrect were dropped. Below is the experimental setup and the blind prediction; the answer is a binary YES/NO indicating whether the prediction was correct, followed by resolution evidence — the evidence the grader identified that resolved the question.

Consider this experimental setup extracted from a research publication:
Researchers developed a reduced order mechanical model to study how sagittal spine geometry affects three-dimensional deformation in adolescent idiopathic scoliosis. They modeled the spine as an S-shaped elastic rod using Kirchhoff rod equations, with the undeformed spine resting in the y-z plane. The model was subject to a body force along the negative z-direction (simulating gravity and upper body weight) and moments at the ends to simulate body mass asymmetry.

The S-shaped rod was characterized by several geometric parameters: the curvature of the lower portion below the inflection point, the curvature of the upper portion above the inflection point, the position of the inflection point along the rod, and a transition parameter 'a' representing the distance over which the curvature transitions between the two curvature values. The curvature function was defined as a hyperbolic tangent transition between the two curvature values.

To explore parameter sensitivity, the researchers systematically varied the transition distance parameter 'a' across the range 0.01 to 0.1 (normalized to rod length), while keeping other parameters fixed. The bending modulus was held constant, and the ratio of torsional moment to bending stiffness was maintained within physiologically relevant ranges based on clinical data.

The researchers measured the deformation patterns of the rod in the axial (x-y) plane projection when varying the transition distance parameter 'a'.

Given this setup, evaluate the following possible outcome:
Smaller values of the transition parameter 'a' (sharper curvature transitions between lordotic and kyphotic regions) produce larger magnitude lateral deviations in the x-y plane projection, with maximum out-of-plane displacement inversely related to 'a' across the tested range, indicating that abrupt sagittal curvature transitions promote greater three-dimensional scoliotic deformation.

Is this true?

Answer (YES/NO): NO